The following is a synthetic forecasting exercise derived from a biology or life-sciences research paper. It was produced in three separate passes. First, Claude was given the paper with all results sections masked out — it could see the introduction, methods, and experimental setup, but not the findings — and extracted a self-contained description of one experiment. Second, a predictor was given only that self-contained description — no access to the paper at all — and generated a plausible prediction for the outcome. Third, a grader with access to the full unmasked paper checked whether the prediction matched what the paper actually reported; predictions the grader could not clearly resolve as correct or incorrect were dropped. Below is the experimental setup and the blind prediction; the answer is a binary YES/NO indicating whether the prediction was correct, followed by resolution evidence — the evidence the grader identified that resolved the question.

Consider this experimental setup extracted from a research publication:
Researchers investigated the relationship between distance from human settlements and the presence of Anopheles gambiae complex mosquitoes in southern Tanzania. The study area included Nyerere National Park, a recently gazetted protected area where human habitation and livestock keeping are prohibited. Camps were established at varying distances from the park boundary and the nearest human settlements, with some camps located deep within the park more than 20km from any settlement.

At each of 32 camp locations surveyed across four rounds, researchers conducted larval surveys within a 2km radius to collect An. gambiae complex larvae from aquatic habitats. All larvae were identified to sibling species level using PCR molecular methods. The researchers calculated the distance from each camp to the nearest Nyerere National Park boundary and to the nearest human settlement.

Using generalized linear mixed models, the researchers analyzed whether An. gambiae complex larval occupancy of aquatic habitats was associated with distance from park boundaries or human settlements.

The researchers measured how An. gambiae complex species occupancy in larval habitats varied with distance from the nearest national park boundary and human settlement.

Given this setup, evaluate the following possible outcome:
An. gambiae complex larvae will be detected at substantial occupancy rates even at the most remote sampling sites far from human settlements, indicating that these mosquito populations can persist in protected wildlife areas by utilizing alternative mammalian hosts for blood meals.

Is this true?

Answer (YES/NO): YES